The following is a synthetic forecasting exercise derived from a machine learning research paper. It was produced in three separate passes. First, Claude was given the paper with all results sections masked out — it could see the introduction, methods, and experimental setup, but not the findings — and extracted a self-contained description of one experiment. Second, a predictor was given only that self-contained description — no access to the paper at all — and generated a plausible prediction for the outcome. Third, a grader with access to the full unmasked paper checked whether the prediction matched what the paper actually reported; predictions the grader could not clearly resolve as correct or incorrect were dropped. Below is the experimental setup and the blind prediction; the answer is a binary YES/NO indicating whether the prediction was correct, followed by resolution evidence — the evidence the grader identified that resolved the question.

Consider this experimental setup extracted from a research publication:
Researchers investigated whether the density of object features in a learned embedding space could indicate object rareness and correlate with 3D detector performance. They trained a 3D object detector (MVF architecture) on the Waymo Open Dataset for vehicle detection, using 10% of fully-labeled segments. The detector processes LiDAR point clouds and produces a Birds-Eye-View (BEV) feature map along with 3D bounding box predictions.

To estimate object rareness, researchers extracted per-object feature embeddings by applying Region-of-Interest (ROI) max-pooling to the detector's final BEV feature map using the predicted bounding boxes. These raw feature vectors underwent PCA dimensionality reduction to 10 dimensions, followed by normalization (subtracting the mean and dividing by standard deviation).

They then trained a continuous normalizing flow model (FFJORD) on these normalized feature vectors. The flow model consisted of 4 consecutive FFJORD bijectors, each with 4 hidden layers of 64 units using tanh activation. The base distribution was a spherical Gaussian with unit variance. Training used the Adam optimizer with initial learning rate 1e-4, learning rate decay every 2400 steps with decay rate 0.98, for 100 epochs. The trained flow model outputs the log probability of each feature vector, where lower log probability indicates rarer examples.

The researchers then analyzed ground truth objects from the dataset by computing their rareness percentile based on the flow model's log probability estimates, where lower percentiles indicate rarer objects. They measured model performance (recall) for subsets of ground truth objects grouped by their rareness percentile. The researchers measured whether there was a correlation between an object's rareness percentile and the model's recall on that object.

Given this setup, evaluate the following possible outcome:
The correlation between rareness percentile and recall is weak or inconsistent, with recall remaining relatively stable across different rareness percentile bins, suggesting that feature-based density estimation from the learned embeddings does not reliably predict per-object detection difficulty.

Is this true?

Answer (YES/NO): NO